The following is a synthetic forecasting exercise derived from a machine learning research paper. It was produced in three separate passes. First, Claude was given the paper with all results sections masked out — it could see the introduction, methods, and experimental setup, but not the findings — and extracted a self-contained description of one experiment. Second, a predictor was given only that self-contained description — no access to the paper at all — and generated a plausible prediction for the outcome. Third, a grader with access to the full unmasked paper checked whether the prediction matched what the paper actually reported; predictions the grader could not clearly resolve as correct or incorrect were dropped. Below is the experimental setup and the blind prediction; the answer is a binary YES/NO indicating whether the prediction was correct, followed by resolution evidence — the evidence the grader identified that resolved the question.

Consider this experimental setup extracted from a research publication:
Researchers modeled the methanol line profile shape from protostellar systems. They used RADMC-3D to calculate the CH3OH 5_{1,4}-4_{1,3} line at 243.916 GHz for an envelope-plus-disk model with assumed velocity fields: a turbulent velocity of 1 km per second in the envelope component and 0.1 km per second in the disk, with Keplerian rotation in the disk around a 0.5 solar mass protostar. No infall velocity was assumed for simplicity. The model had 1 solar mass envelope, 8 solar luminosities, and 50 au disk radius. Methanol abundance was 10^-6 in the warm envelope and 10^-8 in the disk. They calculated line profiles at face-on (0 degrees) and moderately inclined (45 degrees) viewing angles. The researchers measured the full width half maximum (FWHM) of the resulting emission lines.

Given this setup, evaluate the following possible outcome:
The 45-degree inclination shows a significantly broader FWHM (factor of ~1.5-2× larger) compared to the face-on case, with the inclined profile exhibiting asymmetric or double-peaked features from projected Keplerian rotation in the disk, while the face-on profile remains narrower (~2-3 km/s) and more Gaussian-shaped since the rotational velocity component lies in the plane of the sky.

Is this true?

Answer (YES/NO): NO